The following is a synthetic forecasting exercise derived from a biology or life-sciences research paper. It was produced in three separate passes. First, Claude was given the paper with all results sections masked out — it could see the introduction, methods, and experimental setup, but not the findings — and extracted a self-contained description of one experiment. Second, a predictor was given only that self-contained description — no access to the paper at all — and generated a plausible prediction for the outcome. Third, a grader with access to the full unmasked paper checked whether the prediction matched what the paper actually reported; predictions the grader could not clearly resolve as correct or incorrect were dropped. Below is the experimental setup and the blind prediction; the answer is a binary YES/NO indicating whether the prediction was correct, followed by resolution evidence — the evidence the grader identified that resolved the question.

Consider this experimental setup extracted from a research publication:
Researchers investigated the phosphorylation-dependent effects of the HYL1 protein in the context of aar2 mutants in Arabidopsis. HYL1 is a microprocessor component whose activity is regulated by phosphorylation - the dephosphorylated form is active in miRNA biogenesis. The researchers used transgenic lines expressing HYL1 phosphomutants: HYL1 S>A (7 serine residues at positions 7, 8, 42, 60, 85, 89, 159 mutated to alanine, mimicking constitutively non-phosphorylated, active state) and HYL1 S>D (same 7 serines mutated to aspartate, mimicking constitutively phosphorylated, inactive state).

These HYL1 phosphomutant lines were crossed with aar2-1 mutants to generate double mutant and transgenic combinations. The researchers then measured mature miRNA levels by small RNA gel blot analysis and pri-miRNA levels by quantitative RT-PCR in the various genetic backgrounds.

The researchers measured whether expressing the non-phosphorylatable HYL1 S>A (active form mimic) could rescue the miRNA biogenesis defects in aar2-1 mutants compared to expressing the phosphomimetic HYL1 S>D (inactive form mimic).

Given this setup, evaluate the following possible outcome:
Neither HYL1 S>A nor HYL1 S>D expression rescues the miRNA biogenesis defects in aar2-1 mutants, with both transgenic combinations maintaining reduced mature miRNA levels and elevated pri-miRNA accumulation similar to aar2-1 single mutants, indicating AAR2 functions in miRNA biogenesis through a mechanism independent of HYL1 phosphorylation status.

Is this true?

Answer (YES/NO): NO